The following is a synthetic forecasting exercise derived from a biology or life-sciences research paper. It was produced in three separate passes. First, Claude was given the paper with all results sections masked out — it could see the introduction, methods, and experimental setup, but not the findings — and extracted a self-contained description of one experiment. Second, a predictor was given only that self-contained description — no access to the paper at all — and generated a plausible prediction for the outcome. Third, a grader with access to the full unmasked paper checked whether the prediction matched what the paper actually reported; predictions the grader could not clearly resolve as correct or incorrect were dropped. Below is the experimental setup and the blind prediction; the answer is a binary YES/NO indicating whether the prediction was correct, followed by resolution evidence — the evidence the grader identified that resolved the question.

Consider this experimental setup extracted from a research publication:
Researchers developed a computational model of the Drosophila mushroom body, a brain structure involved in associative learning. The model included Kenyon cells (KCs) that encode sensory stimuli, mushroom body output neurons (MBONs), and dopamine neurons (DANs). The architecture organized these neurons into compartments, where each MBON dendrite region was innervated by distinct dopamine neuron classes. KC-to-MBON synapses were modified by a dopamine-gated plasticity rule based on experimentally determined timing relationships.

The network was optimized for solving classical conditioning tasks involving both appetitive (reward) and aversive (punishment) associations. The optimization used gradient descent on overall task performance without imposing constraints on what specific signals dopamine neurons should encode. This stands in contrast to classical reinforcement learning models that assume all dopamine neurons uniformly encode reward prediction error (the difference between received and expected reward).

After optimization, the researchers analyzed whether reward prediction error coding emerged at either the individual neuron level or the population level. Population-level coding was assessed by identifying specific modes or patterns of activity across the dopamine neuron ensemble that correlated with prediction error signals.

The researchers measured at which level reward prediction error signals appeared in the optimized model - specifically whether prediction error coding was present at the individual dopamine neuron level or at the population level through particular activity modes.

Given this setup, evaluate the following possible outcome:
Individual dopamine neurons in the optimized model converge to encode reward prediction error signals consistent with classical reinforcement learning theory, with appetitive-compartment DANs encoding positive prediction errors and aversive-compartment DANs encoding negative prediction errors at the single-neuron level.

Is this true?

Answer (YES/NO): NO